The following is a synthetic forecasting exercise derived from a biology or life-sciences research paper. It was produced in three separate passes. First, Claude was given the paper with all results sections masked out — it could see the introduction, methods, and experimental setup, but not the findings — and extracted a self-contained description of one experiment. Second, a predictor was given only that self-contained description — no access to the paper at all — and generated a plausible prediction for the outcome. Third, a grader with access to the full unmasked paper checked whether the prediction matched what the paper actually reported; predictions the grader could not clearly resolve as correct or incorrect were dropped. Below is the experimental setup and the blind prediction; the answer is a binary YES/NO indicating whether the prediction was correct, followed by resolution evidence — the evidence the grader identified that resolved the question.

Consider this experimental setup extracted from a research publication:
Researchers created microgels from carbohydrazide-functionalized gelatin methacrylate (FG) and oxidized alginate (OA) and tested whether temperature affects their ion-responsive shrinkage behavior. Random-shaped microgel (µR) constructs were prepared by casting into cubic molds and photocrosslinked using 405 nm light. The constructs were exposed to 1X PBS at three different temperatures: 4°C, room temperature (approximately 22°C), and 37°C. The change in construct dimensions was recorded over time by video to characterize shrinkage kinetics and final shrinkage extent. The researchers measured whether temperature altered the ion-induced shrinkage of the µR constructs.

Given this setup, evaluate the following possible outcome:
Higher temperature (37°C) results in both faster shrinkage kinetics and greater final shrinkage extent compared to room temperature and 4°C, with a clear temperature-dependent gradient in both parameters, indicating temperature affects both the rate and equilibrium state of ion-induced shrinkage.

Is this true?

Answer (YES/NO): NO